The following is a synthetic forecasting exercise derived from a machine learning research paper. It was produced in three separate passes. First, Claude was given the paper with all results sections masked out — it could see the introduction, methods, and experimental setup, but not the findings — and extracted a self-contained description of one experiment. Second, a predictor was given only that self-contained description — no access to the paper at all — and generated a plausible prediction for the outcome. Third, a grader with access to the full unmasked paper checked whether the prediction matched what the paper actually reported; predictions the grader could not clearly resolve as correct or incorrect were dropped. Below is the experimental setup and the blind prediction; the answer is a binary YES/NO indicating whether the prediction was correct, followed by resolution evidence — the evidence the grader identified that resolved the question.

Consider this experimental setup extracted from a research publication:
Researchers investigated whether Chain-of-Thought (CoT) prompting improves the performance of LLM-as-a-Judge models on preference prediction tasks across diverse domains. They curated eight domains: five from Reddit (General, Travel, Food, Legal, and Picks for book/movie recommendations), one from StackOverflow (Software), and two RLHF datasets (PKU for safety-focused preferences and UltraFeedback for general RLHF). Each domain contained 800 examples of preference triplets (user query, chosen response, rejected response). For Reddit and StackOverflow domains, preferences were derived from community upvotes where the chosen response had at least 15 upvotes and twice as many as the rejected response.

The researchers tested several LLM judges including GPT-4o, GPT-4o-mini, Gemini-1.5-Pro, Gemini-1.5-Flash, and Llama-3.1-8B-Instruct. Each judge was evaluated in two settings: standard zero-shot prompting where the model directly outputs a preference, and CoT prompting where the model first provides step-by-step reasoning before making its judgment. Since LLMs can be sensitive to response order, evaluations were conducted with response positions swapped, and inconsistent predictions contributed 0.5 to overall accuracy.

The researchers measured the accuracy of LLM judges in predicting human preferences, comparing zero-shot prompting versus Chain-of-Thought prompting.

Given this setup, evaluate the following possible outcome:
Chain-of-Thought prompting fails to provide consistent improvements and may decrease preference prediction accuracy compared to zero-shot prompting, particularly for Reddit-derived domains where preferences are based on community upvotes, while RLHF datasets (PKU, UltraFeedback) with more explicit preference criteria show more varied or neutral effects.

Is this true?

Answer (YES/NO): NO